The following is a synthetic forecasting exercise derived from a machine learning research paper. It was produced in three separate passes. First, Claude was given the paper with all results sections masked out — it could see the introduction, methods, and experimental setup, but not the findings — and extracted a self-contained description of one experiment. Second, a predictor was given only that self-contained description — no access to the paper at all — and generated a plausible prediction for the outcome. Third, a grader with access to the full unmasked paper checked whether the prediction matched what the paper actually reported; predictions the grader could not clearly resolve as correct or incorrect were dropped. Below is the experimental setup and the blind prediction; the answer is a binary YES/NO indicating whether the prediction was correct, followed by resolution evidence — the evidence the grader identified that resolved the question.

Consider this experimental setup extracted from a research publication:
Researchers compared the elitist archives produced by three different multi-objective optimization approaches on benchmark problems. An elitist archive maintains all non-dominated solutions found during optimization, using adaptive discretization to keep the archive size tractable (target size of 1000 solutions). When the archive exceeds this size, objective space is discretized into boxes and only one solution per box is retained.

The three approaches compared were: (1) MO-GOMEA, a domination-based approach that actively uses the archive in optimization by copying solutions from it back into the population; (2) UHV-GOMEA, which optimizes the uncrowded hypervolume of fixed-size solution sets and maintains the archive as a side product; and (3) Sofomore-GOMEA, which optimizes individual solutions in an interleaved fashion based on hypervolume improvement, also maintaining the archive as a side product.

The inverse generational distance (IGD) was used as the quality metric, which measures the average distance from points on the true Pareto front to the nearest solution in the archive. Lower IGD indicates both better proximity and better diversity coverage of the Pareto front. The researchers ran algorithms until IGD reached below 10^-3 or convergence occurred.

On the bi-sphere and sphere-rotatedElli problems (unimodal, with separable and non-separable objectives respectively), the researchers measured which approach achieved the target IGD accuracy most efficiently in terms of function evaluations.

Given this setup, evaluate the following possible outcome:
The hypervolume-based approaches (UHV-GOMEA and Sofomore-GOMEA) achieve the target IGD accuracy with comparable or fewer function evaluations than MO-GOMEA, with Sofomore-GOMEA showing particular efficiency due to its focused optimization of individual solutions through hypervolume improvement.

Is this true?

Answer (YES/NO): NO